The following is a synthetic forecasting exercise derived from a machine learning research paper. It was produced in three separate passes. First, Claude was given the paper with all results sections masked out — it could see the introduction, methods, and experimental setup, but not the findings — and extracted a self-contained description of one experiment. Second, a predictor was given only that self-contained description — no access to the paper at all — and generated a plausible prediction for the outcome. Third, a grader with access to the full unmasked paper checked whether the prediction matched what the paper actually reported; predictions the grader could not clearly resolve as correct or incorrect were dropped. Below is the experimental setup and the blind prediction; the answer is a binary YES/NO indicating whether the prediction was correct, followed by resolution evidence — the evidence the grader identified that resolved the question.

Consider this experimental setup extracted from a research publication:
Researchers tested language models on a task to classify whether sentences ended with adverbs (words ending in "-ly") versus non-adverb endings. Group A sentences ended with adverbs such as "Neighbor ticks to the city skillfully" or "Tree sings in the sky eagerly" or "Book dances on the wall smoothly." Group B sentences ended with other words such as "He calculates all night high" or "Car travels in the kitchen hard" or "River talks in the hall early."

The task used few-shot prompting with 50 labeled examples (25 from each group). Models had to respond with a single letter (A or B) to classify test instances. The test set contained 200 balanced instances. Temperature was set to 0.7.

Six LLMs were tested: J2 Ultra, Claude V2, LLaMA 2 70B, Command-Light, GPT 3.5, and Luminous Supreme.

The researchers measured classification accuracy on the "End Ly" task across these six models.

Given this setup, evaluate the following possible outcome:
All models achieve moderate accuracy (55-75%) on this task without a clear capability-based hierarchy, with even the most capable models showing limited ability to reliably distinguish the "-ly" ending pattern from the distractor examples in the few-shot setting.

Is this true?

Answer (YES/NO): NO